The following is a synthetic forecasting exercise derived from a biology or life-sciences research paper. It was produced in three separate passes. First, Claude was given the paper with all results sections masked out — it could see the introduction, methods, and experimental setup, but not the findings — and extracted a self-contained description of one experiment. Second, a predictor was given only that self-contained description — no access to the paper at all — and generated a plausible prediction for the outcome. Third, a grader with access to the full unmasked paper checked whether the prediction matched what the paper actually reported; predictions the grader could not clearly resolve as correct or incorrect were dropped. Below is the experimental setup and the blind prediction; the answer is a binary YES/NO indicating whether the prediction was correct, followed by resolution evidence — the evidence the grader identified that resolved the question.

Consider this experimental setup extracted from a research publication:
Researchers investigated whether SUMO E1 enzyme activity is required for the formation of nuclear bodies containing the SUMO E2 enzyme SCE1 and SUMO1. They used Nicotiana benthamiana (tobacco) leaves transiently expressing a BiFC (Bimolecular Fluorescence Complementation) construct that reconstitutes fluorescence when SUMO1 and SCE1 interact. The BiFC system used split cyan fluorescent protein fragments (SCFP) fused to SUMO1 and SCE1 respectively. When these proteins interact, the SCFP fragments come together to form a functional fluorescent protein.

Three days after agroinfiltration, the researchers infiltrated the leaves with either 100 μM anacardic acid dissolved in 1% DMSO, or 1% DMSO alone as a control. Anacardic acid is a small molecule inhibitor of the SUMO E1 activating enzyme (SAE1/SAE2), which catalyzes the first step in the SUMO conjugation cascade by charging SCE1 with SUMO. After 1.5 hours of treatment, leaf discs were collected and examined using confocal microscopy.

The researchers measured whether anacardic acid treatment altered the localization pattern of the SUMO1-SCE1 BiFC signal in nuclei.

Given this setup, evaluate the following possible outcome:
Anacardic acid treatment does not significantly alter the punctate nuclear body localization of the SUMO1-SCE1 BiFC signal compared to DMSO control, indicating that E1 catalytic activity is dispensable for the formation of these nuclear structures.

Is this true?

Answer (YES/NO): NO